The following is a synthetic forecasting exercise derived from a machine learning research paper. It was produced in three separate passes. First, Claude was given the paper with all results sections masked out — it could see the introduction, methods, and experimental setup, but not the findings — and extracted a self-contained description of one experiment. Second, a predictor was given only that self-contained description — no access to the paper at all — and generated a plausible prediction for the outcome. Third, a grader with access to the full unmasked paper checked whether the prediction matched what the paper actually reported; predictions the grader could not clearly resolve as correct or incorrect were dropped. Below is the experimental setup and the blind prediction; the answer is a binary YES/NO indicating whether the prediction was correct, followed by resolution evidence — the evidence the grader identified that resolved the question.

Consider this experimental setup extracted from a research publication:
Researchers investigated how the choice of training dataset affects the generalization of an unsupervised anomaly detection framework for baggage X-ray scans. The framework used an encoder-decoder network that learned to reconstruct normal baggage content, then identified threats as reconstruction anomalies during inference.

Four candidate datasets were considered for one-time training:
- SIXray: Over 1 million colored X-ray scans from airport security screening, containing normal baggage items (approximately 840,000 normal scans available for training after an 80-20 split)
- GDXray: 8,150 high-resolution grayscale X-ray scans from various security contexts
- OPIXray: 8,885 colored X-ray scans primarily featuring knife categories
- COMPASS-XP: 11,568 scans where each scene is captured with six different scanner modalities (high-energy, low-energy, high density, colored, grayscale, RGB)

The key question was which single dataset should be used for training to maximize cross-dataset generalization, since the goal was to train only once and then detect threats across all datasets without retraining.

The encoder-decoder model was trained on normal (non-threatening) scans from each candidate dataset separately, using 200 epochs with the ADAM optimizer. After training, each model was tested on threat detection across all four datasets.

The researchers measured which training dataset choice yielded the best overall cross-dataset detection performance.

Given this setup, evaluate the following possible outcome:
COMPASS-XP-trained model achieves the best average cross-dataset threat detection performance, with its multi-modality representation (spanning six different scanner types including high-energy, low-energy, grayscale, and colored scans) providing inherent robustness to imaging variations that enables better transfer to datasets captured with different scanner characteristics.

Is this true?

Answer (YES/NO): NO